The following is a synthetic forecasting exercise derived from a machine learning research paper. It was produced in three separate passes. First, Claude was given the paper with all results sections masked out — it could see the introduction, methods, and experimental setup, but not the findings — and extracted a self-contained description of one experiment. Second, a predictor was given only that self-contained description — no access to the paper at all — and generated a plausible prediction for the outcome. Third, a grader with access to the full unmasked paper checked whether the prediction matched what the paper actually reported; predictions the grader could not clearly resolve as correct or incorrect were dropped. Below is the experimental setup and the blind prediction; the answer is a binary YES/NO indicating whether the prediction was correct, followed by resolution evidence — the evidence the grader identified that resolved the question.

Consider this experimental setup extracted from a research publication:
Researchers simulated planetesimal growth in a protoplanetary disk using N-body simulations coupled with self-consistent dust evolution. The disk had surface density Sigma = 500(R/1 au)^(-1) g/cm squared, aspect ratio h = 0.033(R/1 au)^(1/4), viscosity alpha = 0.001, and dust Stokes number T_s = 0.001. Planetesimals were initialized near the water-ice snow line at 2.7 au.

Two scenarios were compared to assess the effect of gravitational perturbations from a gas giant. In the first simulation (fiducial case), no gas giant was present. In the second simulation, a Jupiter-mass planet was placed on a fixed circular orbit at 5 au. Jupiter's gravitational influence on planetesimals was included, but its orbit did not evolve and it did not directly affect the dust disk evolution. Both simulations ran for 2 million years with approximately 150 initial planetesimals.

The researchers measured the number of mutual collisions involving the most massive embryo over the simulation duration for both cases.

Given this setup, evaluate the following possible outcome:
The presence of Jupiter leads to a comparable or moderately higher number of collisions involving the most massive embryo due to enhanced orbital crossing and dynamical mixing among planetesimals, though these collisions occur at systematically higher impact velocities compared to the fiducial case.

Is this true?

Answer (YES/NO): NO